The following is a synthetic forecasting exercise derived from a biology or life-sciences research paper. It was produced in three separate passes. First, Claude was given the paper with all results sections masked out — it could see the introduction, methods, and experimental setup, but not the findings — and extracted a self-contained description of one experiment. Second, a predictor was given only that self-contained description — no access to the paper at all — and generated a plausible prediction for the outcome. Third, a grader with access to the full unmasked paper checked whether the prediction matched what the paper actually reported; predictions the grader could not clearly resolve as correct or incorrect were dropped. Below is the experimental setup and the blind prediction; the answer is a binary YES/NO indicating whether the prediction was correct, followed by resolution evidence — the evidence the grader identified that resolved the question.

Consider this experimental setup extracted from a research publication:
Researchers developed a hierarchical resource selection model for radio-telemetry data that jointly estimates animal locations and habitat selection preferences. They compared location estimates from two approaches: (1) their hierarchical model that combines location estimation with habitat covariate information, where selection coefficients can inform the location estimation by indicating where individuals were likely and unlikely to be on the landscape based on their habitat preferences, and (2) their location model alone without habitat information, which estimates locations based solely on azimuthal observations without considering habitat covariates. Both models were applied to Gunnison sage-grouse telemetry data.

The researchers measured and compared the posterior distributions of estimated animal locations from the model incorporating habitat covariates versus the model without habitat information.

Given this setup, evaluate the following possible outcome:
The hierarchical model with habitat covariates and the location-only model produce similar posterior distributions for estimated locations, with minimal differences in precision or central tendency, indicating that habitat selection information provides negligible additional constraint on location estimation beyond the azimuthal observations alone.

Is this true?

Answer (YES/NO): NO